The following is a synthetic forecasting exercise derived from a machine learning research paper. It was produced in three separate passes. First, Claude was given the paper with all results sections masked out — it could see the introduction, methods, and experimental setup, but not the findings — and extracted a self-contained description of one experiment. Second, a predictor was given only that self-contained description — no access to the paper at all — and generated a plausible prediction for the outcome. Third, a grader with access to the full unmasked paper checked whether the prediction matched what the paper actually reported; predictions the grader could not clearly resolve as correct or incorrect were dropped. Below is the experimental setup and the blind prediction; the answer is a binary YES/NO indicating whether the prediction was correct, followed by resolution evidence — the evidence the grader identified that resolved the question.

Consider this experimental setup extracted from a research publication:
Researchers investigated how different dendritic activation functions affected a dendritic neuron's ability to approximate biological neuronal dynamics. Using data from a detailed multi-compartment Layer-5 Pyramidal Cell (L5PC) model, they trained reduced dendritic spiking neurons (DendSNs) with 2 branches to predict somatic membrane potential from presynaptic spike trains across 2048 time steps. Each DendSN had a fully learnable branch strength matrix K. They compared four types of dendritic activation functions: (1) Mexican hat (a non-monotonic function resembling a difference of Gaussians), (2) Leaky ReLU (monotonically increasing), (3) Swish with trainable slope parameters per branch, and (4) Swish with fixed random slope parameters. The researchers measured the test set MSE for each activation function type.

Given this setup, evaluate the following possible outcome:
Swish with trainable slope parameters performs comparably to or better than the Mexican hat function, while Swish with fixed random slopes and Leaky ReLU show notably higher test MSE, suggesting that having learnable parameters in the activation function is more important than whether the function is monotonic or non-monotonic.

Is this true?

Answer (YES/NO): NO